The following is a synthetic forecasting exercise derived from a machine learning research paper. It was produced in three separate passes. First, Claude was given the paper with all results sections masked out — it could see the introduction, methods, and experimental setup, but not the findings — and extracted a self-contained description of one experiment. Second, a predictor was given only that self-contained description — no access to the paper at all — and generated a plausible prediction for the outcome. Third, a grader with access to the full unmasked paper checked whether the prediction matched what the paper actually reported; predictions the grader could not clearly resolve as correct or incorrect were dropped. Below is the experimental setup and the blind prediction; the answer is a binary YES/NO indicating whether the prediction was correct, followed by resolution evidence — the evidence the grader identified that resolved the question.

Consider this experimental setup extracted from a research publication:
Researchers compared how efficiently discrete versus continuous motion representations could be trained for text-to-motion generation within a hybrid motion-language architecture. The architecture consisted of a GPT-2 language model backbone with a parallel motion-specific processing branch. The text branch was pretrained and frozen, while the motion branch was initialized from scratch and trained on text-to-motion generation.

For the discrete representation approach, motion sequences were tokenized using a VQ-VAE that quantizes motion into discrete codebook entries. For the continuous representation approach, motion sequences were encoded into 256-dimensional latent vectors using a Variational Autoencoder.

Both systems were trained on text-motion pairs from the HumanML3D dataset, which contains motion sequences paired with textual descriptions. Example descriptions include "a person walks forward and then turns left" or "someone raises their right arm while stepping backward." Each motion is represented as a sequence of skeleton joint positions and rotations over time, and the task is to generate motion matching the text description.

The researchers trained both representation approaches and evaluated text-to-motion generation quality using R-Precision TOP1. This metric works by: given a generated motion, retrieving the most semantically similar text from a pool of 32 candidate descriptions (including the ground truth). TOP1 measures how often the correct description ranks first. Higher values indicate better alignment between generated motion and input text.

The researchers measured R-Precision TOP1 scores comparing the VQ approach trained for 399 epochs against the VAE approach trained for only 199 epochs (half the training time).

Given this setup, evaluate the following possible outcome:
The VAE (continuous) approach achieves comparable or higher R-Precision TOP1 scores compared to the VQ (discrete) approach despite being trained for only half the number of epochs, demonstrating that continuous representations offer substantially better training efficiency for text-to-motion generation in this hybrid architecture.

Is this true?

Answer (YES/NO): YES